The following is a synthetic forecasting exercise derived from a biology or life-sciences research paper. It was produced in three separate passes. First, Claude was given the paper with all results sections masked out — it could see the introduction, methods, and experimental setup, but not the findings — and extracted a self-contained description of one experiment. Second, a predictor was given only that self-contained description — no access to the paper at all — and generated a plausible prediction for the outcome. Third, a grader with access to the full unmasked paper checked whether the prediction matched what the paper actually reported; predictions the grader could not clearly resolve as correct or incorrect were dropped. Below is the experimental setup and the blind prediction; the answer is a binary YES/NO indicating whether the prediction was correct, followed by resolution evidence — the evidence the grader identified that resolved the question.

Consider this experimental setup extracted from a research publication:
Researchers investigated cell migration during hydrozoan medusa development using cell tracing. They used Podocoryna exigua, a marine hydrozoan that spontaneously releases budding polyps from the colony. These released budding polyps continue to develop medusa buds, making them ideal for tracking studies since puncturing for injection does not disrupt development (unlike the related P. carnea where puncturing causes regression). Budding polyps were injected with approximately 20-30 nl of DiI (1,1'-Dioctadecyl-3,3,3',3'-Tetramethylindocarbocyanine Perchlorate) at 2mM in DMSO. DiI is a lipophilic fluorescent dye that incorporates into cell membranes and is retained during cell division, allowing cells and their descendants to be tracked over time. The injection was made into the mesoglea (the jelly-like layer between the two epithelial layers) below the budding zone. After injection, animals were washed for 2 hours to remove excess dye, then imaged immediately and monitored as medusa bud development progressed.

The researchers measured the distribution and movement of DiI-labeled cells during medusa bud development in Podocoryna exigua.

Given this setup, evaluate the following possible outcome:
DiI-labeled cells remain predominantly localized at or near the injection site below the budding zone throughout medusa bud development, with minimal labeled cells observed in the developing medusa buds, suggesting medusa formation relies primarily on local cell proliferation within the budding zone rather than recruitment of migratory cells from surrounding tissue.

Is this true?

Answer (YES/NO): NO